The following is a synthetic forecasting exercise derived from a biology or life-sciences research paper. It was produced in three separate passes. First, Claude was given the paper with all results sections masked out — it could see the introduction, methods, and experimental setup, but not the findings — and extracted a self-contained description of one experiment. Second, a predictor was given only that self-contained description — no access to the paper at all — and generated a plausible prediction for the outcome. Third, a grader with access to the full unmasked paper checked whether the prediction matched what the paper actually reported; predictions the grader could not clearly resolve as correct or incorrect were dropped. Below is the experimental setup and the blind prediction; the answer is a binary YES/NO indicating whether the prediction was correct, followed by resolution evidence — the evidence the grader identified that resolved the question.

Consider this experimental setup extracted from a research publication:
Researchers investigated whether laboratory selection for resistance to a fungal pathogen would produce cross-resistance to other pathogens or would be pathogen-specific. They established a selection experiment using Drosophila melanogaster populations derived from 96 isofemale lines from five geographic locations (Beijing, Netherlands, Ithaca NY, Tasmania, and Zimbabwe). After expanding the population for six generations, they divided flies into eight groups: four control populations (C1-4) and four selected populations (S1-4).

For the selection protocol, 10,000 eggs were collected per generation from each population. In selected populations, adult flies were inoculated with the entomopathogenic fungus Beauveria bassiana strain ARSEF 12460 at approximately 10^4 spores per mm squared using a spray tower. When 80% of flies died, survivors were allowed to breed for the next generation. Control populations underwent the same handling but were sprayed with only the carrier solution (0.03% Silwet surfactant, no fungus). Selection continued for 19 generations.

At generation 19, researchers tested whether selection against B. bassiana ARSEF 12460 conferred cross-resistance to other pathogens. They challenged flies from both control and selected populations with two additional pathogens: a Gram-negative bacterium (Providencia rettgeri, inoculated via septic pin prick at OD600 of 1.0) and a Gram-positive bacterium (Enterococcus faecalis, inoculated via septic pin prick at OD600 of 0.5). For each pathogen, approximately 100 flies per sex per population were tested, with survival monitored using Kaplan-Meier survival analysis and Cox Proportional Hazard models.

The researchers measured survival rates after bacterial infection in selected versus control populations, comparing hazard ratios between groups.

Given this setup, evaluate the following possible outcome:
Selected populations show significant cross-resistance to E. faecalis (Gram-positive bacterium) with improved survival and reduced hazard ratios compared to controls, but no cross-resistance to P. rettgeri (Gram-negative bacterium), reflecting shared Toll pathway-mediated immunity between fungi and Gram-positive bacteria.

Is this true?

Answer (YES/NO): NO